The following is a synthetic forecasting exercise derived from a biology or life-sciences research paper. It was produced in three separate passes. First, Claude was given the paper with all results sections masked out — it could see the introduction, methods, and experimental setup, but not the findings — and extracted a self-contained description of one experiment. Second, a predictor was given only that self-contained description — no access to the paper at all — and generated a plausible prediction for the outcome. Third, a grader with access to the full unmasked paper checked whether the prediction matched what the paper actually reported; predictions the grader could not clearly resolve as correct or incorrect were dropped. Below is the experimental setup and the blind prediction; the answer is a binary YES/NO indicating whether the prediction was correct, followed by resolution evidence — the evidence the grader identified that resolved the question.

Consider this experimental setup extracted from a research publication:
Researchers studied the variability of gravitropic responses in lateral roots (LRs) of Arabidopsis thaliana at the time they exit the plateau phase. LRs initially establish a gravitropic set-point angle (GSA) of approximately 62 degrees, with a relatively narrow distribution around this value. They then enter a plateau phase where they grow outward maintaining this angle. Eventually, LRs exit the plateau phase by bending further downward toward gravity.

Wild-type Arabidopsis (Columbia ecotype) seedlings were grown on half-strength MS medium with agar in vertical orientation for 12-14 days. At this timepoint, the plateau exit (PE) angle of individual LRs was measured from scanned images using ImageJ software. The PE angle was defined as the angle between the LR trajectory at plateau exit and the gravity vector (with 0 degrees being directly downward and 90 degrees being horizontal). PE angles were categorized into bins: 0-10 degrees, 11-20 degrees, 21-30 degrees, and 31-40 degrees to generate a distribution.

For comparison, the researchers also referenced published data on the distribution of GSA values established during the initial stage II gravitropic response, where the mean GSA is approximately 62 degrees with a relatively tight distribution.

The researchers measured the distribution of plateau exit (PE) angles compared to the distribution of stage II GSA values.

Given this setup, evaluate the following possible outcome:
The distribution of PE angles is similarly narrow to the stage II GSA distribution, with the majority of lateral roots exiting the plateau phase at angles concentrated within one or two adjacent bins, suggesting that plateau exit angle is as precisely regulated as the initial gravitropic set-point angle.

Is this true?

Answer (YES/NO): NO